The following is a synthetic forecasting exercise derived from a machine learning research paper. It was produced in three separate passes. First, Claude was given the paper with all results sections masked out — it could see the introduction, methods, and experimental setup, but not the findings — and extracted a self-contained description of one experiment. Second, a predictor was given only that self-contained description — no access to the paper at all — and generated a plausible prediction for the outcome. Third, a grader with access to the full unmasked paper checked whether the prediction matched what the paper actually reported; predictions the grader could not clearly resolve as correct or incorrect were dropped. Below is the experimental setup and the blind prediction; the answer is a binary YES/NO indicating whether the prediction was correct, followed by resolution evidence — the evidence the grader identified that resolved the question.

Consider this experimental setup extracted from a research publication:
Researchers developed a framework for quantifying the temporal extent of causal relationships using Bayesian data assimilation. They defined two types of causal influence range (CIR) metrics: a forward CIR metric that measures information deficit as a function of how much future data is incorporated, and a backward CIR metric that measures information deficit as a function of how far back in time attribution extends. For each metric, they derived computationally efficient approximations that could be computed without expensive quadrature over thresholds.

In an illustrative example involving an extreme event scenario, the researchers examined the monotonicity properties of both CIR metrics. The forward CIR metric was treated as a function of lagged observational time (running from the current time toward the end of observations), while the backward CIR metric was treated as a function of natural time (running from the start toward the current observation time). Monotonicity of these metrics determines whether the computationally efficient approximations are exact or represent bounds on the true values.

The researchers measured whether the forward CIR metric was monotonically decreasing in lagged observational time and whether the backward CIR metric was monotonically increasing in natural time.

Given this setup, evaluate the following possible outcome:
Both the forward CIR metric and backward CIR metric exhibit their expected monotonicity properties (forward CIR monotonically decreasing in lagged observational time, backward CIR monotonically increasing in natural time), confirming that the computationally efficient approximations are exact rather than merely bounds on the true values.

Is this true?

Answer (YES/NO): NO